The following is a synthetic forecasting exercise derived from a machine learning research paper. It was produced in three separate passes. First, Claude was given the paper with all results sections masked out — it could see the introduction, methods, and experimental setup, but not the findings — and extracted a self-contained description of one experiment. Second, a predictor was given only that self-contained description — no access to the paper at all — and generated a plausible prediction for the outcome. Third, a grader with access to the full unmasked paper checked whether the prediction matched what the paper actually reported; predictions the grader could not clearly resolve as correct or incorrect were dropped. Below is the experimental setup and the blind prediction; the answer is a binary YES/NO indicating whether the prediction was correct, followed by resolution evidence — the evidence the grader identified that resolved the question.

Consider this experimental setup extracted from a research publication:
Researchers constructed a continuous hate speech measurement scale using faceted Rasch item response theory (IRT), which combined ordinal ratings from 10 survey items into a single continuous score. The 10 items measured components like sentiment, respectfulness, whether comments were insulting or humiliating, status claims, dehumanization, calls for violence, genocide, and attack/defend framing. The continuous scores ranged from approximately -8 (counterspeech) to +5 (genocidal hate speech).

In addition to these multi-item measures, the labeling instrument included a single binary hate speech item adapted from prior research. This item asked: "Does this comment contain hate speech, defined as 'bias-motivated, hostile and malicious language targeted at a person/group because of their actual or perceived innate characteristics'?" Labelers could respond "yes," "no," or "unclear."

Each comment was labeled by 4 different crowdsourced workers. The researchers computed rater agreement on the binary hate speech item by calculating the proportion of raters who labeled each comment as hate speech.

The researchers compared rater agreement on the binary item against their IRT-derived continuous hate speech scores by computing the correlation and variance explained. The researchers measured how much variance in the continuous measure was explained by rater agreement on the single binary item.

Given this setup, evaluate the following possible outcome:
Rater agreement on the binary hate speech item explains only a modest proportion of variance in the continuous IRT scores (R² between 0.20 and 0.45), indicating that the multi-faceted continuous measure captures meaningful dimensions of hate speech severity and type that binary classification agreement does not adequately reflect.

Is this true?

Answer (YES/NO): YES